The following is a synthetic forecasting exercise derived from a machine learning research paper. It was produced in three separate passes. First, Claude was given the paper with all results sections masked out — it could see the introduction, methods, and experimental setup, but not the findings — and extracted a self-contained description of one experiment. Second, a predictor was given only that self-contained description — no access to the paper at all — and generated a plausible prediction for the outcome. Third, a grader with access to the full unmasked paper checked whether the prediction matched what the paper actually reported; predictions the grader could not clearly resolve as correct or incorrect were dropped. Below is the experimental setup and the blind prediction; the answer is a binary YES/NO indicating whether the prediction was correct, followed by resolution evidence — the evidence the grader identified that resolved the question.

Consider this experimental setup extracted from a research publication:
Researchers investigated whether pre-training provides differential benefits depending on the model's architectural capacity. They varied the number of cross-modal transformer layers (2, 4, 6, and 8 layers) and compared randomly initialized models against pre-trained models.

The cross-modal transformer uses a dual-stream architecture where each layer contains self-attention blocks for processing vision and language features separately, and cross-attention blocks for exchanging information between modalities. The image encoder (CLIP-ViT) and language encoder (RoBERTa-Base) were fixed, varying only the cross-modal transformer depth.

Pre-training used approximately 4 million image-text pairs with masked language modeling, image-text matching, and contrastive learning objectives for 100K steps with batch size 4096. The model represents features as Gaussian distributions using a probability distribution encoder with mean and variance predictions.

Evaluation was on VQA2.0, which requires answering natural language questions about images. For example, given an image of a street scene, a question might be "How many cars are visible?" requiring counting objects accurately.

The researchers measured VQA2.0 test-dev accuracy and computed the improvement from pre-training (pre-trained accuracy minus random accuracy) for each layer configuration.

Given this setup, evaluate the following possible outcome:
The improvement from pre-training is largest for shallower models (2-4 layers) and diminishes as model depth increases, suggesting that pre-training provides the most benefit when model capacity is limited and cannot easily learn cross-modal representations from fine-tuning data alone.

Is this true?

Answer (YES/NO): NO